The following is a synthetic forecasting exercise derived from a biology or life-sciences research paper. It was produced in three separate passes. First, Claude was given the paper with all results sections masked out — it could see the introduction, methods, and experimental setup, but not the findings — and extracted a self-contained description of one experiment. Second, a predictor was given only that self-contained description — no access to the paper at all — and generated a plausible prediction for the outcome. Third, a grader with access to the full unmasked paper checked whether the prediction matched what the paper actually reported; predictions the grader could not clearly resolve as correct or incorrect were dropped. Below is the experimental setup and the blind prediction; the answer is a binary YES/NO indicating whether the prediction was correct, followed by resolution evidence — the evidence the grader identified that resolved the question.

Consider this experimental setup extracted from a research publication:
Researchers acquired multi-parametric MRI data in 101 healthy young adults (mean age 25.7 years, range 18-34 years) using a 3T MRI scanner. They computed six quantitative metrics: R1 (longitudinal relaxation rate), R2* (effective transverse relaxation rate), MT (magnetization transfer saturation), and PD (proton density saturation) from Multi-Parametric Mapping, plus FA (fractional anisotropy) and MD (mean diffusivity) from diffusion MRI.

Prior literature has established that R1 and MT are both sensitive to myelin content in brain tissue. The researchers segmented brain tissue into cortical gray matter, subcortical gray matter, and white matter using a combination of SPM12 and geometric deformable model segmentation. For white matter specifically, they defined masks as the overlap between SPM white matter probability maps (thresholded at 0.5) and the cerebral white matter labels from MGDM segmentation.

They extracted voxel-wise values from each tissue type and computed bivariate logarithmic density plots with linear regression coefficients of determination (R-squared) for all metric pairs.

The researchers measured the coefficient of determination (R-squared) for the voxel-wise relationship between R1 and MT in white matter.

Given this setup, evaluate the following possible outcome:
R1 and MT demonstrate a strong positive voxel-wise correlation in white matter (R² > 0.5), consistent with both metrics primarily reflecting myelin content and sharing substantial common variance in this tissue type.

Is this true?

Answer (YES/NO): NO